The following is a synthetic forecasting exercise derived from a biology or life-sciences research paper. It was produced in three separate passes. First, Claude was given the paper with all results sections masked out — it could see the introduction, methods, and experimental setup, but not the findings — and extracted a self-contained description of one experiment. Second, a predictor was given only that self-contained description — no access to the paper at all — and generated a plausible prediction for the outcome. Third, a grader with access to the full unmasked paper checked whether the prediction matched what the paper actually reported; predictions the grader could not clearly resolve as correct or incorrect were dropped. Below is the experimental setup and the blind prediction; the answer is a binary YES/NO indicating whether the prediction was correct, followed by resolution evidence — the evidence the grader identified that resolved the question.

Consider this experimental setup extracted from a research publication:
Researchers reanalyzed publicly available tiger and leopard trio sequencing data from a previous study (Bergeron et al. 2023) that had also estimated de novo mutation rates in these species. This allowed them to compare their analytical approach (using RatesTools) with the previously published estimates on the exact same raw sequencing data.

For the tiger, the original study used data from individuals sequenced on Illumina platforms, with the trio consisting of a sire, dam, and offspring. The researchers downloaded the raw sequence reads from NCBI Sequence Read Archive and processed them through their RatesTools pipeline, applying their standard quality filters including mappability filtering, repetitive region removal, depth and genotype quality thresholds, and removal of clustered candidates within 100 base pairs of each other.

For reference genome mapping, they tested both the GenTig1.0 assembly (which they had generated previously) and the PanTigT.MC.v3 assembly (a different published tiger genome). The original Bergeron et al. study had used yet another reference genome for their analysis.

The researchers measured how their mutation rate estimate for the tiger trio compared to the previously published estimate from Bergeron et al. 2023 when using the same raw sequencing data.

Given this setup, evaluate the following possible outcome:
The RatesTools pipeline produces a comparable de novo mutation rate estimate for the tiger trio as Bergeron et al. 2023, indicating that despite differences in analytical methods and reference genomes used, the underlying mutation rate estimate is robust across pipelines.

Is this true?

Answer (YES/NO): NO